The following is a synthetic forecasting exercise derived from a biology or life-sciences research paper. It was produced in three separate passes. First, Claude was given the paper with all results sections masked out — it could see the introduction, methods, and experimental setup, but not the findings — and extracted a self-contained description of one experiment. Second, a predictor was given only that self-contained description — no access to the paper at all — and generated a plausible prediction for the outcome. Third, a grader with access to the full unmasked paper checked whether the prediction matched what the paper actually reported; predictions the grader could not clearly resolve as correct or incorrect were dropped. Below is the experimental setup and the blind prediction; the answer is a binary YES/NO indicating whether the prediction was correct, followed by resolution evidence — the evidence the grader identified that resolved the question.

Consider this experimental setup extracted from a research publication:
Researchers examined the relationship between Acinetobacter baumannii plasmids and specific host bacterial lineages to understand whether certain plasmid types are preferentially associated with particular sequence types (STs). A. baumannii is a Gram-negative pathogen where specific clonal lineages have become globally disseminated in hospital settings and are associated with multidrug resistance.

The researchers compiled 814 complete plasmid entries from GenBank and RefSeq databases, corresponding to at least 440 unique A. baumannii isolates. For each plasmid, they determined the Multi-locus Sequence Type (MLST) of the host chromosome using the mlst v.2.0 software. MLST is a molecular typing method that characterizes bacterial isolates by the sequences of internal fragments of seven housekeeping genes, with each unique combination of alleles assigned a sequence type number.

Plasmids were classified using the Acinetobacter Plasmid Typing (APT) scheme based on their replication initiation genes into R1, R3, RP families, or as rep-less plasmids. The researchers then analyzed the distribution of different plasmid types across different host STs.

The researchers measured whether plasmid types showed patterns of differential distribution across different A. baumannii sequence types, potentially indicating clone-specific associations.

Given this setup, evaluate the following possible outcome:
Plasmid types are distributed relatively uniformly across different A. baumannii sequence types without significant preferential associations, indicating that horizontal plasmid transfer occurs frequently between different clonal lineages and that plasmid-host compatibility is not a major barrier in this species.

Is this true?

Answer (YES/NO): NO